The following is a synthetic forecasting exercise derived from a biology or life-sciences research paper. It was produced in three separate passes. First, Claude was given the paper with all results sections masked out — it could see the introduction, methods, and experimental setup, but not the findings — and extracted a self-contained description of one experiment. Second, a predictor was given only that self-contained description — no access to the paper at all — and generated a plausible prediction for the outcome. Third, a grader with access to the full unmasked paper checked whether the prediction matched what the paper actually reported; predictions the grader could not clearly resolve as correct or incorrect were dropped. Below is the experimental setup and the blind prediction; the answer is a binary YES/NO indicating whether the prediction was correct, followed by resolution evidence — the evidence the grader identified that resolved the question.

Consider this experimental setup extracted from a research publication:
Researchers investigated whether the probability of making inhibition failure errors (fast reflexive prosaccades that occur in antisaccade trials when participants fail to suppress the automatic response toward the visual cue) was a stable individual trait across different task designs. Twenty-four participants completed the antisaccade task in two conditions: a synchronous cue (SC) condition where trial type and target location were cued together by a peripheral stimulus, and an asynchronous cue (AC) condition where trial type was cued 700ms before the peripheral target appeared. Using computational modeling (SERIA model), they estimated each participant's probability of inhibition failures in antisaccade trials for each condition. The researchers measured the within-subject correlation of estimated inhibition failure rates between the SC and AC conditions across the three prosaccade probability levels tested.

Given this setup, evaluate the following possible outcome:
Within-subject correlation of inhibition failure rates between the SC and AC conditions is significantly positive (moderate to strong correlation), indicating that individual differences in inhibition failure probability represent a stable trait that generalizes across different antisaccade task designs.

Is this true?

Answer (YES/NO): YES